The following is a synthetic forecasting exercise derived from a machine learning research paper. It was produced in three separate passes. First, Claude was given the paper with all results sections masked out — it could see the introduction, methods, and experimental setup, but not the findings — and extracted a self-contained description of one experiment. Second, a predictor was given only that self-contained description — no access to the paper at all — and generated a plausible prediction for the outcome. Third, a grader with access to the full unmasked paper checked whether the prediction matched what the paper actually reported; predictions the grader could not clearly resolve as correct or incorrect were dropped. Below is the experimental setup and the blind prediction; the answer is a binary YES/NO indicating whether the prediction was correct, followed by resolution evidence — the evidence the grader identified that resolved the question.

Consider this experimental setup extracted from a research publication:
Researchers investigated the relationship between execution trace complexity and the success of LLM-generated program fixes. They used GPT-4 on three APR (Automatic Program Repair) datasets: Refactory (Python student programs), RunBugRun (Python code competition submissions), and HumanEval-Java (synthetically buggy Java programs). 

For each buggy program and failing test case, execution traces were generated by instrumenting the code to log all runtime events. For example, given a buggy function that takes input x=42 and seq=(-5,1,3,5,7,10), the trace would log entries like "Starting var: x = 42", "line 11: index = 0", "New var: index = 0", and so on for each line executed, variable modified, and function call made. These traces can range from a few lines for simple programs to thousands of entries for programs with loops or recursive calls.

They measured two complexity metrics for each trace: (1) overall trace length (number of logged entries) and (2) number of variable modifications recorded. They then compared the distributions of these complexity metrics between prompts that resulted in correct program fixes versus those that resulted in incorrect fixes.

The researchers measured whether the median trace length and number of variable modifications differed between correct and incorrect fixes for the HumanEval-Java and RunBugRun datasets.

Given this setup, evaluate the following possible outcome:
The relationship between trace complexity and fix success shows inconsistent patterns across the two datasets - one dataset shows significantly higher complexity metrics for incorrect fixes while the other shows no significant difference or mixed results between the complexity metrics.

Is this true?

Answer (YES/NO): NO